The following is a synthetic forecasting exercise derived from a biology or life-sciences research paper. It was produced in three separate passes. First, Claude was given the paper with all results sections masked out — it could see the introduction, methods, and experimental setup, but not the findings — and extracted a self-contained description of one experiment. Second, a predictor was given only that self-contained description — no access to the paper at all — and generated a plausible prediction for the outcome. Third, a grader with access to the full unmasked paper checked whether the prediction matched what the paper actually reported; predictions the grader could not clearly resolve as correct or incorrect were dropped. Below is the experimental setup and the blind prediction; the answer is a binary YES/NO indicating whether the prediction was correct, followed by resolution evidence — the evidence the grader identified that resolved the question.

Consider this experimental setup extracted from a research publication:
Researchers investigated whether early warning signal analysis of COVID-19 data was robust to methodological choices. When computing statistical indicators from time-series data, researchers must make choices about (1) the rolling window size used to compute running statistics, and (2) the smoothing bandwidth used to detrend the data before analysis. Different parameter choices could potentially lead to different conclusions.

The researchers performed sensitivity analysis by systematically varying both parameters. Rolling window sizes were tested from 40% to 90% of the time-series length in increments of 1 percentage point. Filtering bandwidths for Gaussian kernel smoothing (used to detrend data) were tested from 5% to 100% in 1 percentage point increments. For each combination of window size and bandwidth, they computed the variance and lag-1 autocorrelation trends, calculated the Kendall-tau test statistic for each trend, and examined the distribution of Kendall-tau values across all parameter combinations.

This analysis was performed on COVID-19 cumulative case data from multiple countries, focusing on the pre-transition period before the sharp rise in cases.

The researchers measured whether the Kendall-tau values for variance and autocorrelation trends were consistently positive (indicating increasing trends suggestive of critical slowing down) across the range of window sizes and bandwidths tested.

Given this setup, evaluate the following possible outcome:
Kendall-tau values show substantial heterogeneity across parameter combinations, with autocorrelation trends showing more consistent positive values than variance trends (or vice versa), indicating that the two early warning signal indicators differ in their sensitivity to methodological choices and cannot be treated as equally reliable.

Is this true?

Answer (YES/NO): YES